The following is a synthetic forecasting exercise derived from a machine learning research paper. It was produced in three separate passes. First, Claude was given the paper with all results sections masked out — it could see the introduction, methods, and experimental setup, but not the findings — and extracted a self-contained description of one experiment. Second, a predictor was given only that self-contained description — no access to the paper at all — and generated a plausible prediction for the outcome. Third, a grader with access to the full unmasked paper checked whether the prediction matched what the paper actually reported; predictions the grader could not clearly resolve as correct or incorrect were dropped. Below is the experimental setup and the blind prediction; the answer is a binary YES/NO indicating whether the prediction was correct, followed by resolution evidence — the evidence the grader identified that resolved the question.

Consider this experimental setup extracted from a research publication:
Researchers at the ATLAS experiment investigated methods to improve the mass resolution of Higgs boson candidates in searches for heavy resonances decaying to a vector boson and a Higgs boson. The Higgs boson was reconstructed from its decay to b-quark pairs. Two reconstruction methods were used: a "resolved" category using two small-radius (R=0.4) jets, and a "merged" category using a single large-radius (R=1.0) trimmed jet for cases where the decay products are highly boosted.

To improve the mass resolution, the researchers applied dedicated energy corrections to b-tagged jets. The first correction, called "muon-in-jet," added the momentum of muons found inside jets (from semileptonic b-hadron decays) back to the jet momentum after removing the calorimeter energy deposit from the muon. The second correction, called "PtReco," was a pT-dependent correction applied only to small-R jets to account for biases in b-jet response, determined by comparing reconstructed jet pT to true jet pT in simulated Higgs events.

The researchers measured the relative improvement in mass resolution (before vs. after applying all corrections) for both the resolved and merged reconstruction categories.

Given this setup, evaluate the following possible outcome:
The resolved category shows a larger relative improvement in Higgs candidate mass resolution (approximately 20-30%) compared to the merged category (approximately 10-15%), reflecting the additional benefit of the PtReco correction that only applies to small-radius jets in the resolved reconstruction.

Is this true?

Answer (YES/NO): NO